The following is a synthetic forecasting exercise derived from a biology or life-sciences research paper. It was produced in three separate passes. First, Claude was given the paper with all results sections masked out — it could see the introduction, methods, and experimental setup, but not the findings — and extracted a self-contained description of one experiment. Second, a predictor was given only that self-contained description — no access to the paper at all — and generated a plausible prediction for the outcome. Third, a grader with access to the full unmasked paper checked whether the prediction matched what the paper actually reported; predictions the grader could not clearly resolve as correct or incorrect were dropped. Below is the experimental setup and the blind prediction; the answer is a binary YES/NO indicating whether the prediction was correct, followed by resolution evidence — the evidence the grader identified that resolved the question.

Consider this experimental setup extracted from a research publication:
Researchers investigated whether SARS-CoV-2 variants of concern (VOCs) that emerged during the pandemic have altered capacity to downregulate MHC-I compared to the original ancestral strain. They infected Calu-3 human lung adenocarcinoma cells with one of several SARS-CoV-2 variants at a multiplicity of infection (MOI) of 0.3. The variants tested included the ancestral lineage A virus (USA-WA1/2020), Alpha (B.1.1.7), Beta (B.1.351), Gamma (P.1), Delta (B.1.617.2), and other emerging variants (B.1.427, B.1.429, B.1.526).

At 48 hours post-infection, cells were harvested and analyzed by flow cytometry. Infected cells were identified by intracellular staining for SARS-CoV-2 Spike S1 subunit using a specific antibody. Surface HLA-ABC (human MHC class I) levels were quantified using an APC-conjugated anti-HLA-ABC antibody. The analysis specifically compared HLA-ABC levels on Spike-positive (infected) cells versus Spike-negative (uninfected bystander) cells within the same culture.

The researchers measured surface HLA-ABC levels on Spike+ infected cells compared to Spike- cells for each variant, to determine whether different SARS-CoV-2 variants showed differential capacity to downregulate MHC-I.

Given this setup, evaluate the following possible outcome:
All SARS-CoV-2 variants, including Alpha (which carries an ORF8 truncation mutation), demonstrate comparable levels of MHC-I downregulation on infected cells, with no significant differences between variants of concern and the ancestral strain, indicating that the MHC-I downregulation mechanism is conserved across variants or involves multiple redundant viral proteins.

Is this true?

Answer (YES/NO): YES